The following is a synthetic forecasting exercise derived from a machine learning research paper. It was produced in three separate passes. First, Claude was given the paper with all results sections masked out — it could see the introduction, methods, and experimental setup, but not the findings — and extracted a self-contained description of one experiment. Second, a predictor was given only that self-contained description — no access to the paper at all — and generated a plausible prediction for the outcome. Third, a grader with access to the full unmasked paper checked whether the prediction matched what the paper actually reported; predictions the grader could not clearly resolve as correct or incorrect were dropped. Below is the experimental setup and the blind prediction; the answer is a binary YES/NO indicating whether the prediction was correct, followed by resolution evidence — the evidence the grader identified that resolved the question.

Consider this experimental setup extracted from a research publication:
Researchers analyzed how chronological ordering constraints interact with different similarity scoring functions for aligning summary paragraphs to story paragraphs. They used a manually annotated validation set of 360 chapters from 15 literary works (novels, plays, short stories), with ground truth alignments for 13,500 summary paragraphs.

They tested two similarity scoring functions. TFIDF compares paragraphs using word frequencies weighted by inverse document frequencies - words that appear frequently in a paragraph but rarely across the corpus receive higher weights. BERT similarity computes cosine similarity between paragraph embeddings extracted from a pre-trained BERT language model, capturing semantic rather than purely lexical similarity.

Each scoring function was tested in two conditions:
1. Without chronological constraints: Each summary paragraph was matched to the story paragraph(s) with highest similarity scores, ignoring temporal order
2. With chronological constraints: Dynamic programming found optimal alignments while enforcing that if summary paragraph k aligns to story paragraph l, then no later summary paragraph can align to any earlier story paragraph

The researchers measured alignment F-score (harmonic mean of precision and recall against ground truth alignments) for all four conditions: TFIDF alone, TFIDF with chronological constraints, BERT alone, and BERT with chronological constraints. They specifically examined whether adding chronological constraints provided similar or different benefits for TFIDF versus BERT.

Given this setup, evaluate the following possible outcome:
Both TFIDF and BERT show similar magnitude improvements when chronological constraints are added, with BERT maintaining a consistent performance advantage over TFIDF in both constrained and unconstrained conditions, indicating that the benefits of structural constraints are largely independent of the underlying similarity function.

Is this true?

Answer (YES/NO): NO